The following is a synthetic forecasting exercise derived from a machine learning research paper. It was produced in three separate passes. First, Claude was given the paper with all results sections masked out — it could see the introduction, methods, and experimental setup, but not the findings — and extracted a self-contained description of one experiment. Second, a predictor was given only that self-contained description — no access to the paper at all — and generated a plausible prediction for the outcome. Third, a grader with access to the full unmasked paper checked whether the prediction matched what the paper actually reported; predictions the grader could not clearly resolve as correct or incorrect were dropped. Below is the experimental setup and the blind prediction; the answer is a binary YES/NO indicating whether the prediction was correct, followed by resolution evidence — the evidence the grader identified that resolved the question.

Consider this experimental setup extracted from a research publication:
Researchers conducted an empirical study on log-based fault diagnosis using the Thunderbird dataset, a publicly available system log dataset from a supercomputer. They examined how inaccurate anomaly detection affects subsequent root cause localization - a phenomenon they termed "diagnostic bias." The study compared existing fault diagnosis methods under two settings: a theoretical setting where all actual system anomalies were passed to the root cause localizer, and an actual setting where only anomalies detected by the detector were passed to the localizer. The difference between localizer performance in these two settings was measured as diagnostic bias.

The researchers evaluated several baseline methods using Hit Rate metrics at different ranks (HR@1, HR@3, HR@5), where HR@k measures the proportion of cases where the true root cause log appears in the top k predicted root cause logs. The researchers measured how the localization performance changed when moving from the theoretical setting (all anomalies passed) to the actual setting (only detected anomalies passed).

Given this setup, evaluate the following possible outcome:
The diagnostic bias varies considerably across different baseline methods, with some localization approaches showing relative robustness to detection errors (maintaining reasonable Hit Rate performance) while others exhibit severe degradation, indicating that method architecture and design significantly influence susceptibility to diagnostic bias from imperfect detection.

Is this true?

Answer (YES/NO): NO